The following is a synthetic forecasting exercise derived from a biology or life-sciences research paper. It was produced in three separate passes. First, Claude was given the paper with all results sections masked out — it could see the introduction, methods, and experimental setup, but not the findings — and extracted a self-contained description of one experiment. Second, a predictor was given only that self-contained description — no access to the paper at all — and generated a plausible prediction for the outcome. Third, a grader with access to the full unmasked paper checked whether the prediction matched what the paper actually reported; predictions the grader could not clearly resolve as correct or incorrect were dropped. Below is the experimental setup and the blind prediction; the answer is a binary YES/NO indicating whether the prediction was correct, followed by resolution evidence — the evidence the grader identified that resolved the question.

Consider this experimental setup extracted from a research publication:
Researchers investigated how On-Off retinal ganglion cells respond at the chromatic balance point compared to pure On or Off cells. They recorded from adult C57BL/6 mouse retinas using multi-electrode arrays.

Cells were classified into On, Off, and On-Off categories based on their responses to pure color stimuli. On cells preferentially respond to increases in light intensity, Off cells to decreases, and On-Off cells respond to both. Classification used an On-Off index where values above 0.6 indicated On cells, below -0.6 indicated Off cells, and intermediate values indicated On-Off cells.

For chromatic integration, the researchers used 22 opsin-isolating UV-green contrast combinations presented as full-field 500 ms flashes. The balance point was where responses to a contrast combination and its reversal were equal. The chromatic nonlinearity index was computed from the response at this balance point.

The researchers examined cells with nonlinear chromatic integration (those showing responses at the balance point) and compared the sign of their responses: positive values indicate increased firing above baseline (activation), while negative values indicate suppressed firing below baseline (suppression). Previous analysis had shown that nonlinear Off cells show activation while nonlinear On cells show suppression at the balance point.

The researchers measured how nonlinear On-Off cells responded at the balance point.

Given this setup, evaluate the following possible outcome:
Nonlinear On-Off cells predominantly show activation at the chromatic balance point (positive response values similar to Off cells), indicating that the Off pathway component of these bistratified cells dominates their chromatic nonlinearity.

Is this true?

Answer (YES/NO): YES